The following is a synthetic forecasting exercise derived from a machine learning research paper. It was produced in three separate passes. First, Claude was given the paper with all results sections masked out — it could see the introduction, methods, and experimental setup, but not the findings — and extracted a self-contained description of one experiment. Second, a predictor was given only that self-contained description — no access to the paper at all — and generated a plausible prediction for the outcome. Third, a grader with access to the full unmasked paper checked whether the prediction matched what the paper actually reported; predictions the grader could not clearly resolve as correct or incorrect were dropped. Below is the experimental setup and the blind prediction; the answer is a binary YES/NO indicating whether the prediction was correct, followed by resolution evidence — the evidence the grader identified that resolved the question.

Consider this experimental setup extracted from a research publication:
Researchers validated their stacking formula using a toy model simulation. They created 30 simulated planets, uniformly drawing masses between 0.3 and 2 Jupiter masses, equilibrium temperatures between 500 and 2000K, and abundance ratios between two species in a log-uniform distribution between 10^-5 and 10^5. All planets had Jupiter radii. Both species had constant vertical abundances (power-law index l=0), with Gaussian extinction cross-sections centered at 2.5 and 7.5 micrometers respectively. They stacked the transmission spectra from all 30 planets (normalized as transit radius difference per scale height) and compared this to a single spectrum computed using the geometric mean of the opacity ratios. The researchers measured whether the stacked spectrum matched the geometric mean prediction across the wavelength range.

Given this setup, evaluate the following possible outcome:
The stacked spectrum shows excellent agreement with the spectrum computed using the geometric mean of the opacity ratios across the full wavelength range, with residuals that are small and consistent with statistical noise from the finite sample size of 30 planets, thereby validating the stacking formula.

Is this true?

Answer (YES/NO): NO